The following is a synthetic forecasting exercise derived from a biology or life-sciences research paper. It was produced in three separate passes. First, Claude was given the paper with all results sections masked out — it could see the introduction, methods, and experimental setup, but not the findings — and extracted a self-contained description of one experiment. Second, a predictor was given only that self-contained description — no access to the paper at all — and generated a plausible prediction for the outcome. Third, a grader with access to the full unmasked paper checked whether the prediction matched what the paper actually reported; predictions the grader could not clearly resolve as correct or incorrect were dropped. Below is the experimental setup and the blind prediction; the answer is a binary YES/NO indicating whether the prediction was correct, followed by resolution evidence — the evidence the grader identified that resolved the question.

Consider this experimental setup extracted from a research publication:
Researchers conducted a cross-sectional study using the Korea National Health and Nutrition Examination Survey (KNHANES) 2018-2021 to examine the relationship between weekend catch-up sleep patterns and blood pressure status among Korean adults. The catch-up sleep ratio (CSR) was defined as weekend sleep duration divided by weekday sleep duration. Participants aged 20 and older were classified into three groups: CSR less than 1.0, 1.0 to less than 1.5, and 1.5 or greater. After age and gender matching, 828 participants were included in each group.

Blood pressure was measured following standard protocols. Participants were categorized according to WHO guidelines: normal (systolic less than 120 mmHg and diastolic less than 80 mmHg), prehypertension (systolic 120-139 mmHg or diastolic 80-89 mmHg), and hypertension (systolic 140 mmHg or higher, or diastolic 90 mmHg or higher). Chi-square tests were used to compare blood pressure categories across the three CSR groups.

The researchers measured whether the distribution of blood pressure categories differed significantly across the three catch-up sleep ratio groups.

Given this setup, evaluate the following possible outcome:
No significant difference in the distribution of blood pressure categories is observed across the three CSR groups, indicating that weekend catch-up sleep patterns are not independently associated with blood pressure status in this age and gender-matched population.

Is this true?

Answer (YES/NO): YES